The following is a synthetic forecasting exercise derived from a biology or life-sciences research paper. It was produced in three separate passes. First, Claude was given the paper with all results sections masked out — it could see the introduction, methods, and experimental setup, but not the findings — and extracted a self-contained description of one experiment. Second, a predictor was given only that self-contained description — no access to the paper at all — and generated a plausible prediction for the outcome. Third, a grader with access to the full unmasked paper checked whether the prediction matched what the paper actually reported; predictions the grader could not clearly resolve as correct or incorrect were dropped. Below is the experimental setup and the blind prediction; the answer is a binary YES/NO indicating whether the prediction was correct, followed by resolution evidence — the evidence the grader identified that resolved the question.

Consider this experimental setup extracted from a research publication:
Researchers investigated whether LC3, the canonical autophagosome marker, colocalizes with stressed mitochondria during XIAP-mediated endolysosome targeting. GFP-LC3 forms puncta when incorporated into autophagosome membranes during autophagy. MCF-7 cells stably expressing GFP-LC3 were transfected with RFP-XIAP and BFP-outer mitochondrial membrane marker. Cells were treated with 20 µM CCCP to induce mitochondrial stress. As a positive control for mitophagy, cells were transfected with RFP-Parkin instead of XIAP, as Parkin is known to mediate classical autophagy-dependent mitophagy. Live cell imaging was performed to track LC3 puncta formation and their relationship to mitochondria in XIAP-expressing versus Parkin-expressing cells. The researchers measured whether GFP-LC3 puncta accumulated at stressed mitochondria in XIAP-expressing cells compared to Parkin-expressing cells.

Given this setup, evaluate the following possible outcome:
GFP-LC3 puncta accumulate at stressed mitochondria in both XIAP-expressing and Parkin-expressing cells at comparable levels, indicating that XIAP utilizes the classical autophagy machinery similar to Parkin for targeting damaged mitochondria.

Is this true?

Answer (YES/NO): NO